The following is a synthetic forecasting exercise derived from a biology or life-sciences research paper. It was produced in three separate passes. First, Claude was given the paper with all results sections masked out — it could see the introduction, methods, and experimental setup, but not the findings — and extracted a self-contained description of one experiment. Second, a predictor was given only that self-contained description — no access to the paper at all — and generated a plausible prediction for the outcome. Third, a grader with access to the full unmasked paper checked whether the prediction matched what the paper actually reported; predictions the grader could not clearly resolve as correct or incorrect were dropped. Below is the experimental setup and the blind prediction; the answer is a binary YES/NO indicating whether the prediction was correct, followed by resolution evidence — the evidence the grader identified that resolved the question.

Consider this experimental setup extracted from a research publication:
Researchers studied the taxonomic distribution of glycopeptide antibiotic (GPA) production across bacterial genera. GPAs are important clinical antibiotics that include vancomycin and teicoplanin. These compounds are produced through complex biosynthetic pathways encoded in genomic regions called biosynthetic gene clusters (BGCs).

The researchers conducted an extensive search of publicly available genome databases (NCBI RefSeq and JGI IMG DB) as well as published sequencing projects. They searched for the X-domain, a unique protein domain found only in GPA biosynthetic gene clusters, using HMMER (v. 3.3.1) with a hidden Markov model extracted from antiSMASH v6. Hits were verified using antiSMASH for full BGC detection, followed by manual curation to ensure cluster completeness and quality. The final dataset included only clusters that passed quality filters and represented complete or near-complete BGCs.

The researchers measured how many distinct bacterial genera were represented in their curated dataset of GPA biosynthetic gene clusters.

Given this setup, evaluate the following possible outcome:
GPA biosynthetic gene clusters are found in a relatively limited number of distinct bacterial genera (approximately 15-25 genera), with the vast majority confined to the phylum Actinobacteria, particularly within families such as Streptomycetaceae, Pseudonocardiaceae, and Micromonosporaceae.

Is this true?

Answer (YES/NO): NO